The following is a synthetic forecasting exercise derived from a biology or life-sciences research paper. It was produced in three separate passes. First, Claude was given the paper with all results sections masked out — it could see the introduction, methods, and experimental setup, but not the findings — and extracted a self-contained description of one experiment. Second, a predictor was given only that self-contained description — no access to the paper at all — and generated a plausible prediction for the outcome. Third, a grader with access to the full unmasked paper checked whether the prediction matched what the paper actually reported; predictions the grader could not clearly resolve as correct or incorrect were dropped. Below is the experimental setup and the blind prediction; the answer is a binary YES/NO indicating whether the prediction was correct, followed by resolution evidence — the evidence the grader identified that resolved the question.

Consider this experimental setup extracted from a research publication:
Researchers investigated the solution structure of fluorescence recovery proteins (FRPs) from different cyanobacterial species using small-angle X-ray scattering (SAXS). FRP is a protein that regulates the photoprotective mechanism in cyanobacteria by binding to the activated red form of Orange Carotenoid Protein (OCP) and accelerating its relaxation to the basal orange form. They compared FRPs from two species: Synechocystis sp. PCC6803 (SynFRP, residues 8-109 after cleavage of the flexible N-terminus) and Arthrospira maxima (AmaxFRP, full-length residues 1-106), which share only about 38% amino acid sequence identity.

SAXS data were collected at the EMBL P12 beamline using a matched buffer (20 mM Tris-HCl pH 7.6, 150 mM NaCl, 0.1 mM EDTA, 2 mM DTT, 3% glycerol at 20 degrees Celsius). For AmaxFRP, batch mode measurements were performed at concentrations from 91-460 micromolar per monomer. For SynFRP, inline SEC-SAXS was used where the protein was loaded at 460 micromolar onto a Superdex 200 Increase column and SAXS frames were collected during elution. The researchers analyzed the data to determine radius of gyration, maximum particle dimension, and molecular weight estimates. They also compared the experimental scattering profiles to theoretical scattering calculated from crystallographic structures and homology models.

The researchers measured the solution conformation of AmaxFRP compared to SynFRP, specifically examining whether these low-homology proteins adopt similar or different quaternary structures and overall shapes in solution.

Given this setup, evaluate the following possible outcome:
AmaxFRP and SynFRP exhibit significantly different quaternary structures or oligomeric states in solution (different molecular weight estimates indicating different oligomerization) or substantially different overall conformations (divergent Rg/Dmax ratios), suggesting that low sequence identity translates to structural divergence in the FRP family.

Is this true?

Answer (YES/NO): NO